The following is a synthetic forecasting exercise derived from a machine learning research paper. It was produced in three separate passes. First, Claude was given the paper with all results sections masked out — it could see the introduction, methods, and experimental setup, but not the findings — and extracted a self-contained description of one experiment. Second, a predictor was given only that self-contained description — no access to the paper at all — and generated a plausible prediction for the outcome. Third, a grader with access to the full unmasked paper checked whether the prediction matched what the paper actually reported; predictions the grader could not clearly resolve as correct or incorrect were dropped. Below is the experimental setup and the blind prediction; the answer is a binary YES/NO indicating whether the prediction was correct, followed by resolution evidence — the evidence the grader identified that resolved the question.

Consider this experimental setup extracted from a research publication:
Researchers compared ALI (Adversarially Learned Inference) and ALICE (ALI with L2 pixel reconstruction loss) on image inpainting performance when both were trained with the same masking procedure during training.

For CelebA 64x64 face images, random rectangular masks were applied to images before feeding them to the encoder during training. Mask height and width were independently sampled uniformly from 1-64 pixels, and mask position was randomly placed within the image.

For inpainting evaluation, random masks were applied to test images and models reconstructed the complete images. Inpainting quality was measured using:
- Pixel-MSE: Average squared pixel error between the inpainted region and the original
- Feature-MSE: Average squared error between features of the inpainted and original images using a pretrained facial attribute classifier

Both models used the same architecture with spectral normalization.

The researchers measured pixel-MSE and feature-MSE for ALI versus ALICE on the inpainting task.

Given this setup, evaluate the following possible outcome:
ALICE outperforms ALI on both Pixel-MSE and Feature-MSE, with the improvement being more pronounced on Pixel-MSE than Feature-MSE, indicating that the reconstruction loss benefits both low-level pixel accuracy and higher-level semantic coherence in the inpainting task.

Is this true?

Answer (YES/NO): YES